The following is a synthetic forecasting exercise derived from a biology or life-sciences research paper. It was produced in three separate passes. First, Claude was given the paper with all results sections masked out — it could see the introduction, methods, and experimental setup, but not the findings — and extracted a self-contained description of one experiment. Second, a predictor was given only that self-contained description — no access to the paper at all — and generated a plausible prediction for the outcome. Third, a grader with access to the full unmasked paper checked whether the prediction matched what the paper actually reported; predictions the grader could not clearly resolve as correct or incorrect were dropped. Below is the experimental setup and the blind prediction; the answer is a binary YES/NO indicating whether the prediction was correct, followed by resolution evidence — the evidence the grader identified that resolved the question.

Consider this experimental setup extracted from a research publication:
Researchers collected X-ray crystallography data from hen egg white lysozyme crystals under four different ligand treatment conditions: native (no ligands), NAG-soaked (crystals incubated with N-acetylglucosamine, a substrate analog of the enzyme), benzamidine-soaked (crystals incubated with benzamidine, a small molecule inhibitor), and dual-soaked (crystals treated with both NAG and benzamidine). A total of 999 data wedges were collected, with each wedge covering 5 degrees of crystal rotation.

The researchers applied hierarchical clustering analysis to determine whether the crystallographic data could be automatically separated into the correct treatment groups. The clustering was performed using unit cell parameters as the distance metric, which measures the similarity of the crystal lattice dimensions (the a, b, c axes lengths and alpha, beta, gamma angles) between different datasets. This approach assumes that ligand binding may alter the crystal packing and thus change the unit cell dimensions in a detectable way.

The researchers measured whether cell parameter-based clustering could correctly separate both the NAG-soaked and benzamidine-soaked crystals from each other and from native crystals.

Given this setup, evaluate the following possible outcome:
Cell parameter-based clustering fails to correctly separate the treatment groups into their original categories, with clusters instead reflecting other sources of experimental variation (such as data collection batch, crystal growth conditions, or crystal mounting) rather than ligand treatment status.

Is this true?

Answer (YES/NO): NO